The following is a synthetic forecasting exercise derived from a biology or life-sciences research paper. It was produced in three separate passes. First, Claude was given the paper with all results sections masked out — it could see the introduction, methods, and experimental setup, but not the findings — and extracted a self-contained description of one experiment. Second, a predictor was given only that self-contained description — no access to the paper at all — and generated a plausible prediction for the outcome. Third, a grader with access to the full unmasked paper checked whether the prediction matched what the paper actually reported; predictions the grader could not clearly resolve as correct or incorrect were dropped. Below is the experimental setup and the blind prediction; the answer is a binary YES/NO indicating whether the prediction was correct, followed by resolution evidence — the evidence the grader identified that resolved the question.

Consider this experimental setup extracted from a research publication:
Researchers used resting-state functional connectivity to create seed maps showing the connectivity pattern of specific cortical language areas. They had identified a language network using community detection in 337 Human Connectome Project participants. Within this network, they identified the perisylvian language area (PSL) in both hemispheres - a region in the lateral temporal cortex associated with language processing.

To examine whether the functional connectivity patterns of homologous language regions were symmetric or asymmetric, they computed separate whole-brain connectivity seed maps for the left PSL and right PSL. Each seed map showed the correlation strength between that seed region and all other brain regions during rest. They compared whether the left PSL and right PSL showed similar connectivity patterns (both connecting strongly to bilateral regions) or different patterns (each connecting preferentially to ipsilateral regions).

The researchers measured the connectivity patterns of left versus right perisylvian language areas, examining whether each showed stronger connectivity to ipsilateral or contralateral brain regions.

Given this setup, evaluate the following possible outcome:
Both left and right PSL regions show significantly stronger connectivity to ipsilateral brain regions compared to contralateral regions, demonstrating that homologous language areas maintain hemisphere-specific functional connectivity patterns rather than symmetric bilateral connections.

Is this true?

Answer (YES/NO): YES